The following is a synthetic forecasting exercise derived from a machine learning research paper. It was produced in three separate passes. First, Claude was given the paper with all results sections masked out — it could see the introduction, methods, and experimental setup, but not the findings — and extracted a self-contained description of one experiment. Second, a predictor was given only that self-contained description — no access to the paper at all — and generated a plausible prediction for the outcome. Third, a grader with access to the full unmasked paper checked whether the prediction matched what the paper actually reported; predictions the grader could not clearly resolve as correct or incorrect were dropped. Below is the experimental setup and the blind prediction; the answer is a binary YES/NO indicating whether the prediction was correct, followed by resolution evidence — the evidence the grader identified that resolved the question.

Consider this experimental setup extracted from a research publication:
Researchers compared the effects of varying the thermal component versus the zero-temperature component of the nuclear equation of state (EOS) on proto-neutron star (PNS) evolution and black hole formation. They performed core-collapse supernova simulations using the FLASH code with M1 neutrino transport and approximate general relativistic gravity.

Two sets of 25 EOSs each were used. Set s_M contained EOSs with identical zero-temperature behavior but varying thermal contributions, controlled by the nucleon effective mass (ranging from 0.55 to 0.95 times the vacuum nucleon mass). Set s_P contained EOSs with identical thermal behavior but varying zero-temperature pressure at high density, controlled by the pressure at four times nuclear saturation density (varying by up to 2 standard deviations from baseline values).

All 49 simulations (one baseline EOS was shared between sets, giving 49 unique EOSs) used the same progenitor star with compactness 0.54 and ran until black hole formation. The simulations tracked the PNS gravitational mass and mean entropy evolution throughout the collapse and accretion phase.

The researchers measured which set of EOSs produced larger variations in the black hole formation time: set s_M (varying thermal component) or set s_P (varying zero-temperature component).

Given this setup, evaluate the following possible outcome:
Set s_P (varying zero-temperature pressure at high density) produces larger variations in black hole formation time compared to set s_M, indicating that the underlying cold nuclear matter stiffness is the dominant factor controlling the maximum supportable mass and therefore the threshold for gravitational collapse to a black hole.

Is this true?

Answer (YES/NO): NO